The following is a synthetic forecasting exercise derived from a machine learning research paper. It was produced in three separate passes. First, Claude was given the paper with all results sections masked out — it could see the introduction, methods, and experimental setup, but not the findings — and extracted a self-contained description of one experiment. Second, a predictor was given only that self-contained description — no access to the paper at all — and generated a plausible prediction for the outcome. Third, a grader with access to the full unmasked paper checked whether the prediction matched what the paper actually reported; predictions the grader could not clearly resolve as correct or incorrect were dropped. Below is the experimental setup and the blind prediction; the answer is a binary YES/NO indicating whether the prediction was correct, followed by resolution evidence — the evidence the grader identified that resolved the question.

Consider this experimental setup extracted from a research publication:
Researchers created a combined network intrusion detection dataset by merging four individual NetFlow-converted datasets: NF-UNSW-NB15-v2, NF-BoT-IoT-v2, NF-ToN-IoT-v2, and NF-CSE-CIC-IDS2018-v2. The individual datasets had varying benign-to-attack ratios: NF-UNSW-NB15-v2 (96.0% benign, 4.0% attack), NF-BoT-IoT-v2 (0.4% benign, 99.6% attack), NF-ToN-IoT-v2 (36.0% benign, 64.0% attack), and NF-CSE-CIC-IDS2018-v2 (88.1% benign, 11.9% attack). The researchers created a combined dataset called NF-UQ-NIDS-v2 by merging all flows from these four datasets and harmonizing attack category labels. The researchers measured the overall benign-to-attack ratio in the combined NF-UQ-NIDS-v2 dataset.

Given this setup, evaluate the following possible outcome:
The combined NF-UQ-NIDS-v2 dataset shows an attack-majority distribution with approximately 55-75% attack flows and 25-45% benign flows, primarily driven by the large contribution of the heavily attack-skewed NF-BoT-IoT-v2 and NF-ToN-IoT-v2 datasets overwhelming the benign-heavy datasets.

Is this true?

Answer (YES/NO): YES